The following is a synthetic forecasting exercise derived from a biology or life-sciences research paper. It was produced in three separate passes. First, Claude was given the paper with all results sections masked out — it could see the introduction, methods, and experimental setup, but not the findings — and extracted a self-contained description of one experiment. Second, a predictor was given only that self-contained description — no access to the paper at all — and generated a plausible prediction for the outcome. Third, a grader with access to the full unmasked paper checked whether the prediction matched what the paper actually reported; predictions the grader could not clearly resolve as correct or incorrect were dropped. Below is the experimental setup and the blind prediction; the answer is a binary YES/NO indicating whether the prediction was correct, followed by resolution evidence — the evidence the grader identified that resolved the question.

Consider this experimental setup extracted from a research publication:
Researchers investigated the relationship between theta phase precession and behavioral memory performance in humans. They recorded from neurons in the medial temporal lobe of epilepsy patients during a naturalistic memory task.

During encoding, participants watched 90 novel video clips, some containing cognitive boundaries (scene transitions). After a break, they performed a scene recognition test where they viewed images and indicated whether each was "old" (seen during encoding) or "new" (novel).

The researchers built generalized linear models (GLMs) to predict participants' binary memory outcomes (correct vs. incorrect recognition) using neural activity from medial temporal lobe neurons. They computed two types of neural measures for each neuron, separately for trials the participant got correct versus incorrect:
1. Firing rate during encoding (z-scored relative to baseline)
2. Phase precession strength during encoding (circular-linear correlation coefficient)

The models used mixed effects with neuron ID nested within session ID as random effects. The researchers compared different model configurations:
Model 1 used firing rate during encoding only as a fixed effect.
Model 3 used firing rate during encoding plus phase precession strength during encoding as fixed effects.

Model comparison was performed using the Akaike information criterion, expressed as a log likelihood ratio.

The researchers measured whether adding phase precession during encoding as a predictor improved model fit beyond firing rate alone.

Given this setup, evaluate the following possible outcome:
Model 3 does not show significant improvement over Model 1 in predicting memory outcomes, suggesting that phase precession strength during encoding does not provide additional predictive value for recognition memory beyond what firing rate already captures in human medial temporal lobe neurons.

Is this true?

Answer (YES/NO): NO